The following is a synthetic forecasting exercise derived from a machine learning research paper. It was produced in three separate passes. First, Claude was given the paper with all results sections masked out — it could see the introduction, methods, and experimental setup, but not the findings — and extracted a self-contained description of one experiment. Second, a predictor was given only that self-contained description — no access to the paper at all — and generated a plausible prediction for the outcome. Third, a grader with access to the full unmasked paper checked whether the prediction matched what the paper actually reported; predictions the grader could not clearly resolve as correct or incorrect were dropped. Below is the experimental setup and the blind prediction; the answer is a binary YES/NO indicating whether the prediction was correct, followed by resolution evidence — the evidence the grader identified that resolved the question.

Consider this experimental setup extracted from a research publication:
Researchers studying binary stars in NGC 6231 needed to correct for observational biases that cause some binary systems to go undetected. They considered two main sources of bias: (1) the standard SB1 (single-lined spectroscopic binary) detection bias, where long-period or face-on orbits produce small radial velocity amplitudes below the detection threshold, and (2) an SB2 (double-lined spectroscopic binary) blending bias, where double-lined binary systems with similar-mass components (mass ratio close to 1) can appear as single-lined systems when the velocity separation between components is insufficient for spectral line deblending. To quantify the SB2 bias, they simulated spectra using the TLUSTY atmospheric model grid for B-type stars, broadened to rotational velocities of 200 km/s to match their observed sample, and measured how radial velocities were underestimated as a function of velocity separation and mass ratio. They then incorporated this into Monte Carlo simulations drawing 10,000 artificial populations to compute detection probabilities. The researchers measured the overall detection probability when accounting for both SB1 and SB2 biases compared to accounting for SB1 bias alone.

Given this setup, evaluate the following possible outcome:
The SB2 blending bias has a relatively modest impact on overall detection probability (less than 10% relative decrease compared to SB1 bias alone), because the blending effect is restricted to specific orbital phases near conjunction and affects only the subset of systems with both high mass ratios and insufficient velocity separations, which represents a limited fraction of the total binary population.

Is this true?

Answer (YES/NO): NO